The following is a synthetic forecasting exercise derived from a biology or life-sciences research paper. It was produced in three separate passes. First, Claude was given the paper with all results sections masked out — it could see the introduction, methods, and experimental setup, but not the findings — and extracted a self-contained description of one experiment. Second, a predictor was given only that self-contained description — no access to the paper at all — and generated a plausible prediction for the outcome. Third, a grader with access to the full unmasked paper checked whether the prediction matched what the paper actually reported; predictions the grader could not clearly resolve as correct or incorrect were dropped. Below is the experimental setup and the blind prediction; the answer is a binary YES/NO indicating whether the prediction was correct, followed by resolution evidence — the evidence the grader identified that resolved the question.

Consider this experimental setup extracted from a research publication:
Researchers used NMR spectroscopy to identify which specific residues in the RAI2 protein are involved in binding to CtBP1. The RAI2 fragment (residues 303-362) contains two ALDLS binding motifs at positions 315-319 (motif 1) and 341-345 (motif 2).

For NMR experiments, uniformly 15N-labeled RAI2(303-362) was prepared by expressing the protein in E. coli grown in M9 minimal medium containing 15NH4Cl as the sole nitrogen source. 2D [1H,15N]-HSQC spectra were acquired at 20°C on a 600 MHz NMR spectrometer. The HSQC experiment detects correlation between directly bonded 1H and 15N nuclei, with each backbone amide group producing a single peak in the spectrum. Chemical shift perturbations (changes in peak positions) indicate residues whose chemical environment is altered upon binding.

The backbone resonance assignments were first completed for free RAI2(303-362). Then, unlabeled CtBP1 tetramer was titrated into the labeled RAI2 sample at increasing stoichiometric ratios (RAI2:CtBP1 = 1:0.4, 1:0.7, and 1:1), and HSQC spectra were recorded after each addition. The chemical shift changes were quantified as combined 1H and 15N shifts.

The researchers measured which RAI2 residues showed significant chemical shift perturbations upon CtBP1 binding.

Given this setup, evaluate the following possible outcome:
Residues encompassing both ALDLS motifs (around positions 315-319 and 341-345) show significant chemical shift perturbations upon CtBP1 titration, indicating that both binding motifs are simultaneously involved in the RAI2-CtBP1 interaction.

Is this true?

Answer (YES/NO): YES